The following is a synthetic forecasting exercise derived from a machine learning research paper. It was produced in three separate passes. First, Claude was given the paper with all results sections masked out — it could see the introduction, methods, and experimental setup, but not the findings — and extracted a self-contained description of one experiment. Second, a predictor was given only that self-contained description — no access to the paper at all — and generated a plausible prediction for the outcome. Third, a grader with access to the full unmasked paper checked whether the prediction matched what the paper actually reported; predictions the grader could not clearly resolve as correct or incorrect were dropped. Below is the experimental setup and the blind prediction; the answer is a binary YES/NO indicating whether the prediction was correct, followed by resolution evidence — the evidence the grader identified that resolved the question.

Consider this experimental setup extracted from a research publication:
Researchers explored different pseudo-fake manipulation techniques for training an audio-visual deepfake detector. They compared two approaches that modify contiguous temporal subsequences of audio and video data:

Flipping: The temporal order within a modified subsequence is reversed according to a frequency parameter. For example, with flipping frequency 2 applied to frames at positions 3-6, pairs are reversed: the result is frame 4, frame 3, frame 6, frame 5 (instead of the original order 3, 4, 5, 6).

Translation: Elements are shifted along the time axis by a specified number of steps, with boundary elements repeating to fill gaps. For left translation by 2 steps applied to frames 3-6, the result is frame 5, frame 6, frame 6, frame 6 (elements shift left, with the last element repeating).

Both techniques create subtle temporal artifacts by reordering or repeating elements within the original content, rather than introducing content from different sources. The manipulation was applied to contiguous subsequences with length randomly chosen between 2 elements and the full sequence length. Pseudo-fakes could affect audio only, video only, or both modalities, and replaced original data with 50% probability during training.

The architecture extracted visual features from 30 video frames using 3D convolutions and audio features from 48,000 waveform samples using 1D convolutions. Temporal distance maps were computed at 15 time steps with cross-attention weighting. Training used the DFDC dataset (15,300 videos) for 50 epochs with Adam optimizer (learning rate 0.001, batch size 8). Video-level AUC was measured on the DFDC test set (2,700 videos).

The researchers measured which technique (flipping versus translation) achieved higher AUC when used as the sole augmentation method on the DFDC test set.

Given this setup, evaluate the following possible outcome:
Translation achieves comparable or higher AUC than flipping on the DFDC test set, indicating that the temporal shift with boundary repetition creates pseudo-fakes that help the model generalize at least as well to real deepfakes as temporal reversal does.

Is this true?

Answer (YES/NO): NO